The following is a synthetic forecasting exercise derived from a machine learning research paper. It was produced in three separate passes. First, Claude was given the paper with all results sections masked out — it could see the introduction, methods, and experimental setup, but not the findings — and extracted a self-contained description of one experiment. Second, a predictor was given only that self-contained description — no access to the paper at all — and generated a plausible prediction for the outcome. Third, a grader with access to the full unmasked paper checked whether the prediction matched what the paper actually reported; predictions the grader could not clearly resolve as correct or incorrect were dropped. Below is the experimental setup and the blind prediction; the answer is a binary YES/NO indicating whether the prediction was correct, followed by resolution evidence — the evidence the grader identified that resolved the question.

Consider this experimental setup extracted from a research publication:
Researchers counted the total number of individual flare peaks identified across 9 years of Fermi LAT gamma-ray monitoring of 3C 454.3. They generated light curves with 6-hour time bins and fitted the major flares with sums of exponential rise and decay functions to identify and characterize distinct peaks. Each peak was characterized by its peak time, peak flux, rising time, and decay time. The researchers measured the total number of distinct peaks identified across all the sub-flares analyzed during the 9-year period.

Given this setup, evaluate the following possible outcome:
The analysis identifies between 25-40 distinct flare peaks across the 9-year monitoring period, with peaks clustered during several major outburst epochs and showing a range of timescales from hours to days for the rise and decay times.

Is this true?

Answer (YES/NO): NO